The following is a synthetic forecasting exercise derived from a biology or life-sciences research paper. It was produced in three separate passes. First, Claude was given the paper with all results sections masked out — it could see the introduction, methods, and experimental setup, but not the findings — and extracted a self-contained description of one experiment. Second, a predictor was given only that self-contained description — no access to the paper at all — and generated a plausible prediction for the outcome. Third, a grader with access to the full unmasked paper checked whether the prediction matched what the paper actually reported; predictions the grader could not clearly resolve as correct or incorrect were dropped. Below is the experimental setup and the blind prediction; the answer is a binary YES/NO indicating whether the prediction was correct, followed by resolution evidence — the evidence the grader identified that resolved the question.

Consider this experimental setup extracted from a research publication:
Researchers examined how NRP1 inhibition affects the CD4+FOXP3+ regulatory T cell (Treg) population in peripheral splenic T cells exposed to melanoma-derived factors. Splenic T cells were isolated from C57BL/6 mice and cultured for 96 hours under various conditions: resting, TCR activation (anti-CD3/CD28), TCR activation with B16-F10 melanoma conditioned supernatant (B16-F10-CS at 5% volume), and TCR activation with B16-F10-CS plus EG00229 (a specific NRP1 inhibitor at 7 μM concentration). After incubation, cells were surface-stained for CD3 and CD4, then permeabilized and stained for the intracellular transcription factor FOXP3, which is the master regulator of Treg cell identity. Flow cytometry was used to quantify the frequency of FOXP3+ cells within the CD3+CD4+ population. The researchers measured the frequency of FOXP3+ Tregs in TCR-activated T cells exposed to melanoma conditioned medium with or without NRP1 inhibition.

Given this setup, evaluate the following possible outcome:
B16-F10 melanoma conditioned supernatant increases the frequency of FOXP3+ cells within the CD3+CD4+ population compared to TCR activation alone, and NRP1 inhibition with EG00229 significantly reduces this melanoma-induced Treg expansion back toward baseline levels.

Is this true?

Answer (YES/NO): YES